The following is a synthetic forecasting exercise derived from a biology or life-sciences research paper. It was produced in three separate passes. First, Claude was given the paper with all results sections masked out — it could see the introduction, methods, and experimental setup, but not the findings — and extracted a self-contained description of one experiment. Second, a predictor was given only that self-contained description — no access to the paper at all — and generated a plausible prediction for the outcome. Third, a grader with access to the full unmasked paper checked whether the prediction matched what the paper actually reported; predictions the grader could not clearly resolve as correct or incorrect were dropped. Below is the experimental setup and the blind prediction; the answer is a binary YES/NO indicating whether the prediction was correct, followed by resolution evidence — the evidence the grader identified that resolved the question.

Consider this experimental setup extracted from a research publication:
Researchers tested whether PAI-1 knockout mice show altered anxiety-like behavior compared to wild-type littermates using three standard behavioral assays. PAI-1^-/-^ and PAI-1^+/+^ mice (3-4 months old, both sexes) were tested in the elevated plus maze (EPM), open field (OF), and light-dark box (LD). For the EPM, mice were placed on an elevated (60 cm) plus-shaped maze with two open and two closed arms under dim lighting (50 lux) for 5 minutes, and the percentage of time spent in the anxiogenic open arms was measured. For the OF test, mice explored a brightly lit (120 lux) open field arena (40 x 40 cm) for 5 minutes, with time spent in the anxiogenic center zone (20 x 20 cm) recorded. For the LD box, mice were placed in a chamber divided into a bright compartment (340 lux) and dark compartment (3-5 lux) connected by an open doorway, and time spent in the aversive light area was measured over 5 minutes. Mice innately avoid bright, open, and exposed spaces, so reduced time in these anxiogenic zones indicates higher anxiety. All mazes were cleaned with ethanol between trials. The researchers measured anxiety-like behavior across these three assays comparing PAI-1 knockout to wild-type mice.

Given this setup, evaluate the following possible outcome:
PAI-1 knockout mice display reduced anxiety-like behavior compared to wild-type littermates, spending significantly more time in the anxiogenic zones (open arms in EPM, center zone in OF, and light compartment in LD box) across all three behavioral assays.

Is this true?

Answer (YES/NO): NO